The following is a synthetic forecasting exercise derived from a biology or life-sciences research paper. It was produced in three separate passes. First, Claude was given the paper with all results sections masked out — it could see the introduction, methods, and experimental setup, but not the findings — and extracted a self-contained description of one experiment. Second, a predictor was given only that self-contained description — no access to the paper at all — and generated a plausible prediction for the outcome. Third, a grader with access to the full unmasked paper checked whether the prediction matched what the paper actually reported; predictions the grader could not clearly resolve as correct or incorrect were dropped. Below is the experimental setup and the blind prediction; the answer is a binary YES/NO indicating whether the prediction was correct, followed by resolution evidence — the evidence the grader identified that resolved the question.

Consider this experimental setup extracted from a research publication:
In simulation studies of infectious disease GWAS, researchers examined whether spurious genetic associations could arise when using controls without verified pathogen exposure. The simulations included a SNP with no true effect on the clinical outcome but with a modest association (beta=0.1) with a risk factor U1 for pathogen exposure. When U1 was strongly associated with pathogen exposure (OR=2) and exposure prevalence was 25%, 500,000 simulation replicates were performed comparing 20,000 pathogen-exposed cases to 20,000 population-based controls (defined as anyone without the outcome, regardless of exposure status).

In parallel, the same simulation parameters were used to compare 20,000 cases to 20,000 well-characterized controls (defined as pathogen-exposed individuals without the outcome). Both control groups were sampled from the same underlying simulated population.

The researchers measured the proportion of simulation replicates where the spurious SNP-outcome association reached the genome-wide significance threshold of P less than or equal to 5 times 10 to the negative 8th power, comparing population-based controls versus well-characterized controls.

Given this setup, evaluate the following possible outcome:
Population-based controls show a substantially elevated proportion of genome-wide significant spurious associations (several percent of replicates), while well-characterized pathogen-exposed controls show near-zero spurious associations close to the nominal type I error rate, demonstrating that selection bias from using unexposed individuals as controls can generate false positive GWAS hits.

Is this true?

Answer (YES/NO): NO